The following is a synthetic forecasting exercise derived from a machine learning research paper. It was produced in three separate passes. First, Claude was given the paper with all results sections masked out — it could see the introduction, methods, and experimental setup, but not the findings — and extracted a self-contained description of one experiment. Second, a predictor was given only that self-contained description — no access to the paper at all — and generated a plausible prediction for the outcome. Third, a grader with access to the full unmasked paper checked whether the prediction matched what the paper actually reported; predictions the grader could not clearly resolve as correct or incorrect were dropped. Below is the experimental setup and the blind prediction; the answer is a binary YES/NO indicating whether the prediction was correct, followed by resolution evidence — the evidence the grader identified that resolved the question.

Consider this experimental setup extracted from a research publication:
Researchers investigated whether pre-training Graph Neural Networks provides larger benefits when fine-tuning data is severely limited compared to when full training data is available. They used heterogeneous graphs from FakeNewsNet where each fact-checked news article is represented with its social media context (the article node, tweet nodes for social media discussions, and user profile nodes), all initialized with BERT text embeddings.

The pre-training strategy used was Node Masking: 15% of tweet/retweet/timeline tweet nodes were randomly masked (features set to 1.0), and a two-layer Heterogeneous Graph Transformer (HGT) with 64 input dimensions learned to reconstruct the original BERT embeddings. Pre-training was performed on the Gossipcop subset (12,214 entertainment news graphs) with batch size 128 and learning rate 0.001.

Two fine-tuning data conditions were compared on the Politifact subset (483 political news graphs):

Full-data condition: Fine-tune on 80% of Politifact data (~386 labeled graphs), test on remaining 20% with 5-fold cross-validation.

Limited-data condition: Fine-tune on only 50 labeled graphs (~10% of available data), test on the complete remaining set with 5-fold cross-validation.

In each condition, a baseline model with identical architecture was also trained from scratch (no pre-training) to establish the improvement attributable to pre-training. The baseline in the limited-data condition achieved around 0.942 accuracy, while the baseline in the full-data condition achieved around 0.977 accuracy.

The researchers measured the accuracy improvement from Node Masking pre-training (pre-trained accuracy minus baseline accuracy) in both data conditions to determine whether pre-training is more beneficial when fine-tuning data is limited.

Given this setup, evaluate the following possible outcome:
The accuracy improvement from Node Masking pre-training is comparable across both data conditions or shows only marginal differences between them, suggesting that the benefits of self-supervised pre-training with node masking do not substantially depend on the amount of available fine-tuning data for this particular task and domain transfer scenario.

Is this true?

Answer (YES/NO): NO